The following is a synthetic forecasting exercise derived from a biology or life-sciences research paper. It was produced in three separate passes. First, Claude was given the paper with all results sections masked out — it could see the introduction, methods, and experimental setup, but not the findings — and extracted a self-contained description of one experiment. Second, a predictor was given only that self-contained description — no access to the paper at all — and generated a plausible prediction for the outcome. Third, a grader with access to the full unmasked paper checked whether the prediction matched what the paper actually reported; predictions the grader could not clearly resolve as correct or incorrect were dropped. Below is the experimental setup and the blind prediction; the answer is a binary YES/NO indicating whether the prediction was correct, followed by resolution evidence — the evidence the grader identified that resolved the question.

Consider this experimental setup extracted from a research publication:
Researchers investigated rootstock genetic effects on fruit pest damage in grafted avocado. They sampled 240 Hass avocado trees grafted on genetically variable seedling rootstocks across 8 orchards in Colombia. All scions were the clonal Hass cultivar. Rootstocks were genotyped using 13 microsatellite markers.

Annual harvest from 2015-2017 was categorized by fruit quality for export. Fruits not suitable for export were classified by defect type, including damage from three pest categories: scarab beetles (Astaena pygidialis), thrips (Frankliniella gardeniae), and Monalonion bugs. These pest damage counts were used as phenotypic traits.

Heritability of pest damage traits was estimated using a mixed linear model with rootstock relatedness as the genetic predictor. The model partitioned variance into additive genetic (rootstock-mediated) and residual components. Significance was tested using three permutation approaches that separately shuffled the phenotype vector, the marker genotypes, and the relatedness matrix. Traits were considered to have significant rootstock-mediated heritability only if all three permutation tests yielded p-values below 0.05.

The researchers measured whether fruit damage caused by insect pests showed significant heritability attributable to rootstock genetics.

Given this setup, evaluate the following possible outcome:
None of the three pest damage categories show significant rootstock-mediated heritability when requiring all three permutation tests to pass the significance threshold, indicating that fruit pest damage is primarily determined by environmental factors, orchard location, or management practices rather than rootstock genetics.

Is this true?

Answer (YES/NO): NO